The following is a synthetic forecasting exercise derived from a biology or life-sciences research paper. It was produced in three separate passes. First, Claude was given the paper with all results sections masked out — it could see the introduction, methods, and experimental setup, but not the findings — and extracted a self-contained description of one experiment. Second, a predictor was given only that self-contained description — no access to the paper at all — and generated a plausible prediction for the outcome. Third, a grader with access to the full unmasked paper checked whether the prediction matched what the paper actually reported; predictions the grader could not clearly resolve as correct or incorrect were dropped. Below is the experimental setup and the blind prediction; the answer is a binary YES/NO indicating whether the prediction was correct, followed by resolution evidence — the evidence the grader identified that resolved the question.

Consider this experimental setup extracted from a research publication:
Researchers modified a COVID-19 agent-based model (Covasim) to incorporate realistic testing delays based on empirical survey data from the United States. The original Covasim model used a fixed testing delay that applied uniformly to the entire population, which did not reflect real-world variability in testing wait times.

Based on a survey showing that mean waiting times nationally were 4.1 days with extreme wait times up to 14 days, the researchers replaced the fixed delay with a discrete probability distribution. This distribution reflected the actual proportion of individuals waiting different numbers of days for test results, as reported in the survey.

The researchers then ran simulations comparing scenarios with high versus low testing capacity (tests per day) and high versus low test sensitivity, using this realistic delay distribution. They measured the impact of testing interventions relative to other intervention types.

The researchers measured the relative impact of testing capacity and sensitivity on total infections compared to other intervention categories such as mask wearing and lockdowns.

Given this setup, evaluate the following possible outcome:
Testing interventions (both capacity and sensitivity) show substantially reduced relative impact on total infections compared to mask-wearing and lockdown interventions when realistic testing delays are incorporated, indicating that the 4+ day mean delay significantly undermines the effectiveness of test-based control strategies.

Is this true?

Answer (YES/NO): NO